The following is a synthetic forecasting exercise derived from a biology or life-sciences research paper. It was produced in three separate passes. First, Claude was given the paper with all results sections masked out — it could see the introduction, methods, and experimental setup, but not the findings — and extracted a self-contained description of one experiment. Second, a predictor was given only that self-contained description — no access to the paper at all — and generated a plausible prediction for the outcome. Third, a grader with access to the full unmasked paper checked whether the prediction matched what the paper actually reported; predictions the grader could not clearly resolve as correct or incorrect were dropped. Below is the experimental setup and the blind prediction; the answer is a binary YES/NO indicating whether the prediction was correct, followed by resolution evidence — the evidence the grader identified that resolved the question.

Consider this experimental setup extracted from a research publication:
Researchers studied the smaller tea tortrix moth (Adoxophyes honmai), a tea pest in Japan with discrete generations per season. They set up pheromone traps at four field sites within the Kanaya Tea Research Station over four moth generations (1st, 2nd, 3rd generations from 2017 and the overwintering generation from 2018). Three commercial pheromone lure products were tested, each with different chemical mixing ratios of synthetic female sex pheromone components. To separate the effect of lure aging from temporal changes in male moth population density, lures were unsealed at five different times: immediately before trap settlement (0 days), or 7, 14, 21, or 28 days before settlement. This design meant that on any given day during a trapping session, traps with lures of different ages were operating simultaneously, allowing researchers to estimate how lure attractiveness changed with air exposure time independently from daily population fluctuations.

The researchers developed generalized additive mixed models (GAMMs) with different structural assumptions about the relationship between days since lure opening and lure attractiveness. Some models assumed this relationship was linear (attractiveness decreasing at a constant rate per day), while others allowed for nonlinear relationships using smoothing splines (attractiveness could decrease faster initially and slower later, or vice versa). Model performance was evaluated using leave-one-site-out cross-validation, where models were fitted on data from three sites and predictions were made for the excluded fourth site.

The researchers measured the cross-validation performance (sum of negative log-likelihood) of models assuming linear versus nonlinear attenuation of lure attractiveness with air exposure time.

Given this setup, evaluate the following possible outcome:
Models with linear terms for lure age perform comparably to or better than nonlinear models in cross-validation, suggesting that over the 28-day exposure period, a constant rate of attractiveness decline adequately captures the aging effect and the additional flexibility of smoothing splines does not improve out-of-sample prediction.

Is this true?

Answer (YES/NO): YES